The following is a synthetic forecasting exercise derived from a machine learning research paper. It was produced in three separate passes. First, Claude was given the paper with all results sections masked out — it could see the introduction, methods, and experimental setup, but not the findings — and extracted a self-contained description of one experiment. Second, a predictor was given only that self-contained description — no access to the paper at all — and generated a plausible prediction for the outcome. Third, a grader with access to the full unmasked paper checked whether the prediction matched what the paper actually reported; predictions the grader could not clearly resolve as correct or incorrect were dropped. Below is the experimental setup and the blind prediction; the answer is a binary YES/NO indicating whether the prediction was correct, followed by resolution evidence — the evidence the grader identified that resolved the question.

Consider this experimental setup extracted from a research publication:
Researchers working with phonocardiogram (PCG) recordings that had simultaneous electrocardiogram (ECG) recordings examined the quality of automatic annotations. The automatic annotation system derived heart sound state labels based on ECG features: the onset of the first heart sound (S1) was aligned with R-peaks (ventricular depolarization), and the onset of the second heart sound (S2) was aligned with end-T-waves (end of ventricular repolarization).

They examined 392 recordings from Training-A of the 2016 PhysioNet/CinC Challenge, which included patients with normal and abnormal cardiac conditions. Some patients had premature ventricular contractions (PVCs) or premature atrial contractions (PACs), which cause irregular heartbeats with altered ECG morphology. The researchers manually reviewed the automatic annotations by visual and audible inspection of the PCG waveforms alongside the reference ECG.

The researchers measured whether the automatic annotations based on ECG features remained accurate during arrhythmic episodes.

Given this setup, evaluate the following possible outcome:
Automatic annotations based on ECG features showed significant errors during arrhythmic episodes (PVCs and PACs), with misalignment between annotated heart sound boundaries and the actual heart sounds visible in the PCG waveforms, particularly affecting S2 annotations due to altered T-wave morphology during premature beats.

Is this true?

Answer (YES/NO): NO